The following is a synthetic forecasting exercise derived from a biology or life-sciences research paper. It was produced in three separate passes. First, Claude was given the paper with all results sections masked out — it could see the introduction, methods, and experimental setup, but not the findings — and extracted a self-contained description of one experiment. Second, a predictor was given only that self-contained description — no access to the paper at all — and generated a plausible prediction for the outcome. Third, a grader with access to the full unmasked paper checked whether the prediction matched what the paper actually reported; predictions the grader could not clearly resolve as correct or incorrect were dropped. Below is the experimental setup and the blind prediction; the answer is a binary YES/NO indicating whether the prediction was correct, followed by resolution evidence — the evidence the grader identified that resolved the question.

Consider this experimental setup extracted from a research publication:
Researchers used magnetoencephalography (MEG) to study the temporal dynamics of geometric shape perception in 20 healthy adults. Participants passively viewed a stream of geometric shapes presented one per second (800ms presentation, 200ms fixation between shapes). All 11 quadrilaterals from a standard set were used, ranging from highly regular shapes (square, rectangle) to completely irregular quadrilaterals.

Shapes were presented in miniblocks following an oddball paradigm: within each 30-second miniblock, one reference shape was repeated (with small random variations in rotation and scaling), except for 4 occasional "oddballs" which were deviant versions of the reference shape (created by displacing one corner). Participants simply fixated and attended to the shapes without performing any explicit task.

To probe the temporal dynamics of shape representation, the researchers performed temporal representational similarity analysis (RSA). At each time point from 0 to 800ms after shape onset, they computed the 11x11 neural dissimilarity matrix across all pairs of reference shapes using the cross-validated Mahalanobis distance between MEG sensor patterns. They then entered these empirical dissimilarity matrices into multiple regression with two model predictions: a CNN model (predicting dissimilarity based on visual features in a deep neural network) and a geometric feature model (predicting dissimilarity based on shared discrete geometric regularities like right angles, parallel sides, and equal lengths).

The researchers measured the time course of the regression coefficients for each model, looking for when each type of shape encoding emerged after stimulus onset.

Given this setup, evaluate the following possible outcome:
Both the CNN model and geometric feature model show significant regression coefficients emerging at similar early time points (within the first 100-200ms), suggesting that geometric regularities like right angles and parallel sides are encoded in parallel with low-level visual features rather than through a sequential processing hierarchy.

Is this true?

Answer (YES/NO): NO